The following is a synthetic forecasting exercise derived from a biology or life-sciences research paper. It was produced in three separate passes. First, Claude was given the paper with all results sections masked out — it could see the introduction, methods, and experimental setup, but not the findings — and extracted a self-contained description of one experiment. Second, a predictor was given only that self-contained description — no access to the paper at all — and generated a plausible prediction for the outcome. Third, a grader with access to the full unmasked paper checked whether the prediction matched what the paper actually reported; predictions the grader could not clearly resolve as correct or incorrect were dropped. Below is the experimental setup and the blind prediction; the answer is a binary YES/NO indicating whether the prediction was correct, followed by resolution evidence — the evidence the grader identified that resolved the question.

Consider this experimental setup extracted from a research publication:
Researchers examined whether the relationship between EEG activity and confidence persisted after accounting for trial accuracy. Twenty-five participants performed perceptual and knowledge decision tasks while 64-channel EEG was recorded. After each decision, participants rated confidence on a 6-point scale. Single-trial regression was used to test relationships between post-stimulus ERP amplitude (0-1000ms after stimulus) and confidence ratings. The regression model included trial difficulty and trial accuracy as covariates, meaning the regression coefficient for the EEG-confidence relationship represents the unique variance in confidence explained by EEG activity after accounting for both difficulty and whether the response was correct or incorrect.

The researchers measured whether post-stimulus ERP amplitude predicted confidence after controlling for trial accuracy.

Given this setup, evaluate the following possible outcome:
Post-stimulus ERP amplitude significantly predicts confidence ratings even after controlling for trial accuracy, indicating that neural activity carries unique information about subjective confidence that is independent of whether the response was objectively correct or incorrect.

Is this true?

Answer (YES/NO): YES